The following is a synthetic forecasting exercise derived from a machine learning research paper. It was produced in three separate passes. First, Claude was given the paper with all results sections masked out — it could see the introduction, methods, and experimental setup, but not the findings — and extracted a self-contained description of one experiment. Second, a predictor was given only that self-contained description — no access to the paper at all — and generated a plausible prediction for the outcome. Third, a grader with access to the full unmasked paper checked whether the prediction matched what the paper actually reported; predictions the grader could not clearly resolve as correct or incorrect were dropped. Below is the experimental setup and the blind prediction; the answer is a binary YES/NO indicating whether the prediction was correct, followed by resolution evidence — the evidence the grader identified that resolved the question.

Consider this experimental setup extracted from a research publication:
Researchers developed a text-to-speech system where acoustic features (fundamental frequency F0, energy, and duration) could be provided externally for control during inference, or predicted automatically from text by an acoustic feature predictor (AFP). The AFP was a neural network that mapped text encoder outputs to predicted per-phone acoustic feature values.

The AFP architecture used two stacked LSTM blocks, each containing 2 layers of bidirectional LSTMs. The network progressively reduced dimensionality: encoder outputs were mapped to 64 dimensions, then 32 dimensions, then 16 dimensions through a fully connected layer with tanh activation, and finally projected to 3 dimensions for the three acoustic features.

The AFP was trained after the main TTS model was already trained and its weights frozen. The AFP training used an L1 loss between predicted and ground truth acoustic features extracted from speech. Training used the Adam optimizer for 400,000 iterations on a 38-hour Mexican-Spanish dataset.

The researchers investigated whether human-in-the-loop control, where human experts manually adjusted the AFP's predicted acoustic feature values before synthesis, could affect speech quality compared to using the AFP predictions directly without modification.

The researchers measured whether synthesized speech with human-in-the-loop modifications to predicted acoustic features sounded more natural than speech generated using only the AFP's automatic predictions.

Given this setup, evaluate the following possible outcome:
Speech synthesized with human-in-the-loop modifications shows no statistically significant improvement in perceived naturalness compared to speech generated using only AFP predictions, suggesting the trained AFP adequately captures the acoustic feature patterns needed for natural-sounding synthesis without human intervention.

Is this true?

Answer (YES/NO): NO